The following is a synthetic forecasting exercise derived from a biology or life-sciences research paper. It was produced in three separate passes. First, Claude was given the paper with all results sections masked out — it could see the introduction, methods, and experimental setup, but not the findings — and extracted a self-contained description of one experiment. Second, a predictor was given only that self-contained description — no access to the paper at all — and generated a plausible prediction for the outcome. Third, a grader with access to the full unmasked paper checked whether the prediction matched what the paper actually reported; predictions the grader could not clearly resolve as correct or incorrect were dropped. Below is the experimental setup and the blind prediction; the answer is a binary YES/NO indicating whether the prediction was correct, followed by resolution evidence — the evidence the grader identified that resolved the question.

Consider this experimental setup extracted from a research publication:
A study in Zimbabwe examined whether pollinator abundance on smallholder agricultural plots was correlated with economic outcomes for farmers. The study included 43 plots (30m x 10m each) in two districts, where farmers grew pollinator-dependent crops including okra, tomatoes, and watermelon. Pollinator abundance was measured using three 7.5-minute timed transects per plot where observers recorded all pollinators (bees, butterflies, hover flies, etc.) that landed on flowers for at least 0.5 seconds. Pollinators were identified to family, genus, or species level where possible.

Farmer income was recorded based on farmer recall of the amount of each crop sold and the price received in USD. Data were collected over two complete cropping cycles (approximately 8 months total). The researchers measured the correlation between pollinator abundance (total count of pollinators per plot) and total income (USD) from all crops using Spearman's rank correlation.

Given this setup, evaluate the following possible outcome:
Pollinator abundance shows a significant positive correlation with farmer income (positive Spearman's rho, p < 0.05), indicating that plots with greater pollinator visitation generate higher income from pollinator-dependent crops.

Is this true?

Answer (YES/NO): YES